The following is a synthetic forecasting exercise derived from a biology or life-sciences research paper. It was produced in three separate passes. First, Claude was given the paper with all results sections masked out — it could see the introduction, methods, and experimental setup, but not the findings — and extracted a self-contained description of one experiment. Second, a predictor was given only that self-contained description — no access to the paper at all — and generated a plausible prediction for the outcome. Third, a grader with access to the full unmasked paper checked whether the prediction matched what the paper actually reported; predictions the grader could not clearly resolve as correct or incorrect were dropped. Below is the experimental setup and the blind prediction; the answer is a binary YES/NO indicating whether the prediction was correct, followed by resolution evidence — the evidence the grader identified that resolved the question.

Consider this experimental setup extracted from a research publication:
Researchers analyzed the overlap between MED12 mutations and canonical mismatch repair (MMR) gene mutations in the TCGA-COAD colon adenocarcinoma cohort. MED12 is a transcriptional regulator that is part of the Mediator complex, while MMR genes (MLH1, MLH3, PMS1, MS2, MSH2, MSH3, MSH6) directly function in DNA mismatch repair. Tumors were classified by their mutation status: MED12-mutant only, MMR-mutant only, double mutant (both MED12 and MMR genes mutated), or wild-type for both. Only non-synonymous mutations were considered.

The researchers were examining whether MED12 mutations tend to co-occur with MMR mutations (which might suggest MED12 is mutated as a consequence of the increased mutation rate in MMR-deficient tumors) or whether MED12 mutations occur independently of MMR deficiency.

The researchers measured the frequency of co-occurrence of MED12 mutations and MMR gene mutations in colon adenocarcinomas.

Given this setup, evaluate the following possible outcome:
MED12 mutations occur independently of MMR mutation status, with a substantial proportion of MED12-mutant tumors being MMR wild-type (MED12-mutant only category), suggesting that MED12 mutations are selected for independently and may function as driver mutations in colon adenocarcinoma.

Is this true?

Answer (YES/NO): YES